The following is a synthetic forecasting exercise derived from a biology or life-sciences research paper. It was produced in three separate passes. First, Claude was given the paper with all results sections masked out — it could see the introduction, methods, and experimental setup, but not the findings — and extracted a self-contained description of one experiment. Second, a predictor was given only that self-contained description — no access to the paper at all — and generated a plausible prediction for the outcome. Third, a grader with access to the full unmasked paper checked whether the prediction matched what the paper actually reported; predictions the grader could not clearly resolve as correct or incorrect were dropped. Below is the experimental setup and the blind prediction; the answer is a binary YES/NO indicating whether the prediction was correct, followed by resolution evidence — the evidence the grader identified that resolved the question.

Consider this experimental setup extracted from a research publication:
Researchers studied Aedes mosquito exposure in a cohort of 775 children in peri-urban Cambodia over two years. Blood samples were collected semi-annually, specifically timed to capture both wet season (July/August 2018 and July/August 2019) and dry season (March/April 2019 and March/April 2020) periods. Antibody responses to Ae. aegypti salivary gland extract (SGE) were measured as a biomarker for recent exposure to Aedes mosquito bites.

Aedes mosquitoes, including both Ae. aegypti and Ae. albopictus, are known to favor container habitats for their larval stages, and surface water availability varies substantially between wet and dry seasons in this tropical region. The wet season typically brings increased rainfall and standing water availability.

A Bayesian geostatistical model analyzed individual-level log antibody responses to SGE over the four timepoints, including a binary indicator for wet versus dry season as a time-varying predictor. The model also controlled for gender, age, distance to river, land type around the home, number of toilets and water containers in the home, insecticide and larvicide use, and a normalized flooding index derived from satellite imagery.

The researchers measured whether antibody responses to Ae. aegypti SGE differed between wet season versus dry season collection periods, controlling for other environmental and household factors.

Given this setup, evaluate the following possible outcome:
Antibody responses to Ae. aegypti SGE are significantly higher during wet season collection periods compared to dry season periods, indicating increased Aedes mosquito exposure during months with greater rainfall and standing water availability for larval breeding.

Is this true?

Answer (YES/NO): NO